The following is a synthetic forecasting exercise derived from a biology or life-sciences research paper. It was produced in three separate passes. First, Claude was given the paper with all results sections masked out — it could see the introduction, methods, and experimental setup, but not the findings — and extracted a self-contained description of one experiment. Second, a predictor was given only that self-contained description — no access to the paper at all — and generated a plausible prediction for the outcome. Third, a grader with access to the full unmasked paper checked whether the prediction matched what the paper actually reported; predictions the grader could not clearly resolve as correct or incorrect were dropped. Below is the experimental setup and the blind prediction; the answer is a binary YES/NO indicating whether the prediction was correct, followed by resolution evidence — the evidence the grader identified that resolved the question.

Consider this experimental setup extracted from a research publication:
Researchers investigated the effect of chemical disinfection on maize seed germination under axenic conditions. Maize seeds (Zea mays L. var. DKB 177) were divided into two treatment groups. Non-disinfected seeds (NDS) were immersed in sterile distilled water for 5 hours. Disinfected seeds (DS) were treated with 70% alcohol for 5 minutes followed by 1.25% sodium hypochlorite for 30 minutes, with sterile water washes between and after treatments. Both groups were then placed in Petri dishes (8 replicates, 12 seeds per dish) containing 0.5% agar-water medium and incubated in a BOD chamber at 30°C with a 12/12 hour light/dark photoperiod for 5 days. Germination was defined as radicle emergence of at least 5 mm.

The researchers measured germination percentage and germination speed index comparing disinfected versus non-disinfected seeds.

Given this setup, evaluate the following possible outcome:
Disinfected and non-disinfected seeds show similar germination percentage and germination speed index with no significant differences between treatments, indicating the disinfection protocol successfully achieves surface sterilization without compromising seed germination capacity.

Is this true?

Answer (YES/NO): NO